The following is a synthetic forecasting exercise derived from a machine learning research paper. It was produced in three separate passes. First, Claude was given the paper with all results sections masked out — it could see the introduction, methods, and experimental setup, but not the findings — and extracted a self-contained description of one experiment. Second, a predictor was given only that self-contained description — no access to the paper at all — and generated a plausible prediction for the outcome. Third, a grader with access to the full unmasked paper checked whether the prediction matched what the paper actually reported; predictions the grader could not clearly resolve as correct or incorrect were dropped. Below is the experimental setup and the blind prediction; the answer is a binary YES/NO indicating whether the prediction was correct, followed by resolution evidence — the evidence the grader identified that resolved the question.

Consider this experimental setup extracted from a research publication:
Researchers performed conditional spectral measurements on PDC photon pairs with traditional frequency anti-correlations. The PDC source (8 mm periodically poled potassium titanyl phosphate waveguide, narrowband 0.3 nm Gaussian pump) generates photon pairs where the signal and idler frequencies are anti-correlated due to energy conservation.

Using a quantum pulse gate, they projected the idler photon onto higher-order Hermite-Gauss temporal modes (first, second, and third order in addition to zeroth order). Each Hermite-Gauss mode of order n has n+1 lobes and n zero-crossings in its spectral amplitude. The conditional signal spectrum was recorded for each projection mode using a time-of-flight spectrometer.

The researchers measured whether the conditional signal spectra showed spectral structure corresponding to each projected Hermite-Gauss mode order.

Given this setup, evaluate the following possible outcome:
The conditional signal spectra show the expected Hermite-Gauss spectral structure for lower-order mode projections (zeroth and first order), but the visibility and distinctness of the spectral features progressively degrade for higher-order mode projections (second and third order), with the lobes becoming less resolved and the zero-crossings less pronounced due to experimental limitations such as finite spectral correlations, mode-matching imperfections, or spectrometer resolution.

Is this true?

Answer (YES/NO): NO